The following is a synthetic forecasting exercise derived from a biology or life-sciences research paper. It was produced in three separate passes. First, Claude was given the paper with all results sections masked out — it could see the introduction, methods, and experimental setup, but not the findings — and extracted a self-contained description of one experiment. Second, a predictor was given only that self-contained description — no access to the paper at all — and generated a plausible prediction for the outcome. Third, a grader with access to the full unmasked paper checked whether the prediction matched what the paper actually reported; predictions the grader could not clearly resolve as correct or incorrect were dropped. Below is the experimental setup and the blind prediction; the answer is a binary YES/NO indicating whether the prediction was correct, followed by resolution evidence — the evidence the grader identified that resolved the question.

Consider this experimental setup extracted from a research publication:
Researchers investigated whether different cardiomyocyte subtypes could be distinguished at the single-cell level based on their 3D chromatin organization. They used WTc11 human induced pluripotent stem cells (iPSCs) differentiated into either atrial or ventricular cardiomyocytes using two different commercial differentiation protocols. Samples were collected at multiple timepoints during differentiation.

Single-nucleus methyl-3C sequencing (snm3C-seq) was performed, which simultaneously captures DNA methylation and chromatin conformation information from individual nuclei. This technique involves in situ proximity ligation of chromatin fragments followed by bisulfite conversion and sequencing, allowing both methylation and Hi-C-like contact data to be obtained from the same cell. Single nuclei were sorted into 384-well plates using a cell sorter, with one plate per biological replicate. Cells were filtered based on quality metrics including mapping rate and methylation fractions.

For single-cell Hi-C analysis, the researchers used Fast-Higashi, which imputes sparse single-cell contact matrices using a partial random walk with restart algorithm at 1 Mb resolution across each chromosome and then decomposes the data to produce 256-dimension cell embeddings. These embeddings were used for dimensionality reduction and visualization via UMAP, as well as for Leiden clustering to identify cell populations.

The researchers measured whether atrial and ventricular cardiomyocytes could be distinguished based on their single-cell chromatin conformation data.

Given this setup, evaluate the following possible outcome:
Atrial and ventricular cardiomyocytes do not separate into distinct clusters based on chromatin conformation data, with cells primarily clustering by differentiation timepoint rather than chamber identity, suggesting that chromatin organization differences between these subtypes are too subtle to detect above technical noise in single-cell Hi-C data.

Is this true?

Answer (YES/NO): NO